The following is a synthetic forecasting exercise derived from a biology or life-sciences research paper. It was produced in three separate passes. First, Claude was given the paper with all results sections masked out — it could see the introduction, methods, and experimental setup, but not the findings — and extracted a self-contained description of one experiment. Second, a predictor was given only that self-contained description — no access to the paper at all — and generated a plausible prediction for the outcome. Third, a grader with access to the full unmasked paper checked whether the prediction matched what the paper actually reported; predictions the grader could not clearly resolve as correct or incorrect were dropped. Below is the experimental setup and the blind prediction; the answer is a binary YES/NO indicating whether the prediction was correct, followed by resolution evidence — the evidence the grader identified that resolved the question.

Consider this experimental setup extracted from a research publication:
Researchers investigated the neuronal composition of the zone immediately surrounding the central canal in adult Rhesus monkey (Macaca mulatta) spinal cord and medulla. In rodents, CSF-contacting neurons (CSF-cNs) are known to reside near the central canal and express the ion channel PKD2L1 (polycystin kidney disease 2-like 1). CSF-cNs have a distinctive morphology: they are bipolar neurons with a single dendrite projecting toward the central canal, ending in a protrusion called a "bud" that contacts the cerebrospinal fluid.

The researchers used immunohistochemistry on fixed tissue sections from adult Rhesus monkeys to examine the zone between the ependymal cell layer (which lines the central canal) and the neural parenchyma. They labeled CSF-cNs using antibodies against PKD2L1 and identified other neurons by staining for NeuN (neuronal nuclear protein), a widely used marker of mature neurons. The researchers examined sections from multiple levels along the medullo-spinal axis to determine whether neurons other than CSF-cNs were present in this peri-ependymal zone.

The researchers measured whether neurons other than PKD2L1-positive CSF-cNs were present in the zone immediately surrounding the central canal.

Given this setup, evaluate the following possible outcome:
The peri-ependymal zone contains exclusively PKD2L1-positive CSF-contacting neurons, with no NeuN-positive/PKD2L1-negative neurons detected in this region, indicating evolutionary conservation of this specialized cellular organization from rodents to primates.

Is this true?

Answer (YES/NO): NO